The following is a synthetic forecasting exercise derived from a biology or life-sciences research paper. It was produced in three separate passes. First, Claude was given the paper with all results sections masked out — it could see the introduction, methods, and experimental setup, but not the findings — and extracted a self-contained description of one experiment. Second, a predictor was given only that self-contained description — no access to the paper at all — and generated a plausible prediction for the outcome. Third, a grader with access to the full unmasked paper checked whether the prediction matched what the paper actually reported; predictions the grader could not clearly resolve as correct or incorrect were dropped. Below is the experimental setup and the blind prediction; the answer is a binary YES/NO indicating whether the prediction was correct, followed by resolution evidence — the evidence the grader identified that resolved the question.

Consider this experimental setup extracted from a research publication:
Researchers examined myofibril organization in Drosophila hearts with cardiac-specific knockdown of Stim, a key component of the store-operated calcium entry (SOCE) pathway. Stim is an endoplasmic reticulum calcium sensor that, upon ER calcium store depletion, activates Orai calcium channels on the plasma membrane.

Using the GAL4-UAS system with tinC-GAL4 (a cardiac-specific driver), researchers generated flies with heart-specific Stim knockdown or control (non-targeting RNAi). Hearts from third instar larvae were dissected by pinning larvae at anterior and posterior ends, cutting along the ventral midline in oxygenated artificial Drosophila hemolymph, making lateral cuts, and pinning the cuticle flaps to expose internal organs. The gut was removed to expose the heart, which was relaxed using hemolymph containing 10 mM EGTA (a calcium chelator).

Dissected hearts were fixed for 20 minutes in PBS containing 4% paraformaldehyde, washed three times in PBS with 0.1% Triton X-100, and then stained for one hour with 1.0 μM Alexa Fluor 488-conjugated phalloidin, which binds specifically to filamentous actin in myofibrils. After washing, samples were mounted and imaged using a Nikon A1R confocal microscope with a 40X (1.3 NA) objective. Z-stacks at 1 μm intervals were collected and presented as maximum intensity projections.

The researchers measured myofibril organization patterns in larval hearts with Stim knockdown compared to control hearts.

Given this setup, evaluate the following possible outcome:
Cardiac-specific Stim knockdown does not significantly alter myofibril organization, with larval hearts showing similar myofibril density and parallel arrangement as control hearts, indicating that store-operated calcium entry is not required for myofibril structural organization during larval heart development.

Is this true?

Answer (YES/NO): NO